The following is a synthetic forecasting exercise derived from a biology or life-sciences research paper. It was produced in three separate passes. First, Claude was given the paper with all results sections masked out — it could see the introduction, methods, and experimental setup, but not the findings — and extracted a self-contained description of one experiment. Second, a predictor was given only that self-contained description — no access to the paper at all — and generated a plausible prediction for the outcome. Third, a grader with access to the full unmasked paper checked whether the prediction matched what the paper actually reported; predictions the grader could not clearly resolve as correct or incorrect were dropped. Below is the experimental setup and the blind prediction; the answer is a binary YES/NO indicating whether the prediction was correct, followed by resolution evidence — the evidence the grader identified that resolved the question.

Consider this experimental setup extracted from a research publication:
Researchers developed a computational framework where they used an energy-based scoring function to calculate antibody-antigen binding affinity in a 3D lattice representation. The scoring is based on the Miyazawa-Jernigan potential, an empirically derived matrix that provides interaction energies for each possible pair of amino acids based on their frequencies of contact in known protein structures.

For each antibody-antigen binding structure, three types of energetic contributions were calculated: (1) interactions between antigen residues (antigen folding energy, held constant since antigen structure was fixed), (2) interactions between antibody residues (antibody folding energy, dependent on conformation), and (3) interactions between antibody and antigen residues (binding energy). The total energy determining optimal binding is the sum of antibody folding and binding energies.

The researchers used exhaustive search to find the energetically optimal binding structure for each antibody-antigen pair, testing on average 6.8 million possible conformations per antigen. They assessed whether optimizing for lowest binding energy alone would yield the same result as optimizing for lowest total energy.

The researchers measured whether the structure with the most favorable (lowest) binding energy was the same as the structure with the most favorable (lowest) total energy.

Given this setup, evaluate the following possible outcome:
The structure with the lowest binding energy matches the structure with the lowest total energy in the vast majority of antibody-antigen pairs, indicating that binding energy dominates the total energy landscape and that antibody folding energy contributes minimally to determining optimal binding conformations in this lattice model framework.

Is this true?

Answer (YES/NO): NO